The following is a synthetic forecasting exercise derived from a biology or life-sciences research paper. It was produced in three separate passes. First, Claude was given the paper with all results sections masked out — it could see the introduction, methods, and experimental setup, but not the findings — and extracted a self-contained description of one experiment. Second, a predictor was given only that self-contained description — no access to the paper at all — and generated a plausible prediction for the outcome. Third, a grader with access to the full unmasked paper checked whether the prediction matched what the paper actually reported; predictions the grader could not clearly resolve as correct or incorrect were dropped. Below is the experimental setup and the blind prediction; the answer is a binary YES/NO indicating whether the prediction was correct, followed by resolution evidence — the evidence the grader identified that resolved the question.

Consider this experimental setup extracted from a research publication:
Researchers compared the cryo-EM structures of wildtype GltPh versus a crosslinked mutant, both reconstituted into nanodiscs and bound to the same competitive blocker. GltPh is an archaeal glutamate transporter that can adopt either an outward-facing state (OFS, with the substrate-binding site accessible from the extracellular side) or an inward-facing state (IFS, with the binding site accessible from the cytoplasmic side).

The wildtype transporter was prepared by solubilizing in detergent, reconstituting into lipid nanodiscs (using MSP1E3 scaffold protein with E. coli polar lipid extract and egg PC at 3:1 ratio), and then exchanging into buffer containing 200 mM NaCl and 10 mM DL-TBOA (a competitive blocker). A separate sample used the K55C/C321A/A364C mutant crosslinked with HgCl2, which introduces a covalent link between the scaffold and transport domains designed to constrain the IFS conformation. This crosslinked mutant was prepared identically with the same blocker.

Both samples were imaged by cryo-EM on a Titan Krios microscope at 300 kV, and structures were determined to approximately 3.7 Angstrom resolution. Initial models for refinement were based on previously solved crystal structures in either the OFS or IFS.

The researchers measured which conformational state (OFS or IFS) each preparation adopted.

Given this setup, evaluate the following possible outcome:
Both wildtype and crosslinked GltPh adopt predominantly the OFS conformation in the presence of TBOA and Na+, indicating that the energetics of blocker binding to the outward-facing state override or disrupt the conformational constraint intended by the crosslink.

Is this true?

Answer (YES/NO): NO